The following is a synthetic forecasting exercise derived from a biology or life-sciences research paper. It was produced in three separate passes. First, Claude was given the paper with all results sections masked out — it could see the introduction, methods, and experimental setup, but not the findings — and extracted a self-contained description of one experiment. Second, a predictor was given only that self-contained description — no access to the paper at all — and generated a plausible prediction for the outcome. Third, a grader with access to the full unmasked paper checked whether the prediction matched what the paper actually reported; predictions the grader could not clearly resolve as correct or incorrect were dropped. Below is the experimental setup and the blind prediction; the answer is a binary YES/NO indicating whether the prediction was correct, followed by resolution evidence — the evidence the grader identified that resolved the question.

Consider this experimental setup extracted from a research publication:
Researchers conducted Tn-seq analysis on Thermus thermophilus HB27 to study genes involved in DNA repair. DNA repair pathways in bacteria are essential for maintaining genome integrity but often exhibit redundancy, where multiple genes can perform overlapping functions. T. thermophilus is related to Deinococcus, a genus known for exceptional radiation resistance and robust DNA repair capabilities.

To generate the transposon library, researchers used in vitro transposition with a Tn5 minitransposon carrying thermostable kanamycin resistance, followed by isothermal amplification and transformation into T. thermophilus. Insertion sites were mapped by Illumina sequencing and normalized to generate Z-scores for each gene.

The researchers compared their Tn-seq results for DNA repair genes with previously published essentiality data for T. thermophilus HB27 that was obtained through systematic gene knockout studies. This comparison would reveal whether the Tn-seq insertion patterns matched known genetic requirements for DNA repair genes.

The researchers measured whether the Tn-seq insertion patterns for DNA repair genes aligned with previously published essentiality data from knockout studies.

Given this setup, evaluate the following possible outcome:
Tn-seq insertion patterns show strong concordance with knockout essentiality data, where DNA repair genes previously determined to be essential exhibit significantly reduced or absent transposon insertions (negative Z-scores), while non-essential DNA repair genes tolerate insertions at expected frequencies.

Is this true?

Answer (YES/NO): NO